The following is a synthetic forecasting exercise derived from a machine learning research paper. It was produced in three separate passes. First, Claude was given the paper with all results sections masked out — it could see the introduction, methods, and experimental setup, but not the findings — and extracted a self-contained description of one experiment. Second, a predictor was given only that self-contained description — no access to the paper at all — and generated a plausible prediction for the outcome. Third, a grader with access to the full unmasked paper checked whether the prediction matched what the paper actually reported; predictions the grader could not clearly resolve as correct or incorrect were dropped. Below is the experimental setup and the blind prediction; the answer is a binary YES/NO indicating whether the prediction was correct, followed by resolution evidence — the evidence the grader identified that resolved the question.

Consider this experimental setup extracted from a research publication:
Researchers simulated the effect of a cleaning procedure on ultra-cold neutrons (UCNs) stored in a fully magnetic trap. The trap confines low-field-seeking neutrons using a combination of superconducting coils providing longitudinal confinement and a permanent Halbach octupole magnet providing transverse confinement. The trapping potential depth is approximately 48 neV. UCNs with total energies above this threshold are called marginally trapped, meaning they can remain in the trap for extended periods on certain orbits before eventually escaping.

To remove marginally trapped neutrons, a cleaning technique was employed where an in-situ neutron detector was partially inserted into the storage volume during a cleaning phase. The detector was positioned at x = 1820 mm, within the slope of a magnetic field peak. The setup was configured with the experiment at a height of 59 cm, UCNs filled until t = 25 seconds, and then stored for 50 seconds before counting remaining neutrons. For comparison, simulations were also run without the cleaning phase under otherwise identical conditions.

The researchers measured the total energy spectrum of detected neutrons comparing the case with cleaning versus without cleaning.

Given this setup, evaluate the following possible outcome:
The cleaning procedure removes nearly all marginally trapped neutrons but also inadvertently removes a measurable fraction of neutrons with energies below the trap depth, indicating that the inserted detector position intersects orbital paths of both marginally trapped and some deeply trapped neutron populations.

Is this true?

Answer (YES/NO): NO